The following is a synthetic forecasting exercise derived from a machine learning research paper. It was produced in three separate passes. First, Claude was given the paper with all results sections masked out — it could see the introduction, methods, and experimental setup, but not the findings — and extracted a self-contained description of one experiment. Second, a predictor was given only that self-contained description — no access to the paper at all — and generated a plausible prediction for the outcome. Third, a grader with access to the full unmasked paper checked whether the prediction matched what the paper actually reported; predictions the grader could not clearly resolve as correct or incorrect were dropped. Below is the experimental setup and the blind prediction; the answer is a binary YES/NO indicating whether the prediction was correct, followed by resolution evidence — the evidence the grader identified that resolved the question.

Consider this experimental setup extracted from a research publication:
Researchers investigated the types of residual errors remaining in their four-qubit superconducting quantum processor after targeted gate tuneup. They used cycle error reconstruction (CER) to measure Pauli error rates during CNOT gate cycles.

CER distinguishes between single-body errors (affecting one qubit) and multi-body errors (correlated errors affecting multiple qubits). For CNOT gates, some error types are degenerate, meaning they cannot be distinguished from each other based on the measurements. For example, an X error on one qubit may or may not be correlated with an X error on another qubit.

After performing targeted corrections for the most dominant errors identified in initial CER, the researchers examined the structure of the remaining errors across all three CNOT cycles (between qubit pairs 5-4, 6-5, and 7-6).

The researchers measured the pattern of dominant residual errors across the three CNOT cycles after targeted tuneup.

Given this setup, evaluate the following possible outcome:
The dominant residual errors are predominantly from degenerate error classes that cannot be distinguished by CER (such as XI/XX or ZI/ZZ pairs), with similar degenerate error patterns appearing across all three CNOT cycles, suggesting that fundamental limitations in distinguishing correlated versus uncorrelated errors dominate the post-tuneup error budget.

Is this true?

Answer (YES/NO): NO